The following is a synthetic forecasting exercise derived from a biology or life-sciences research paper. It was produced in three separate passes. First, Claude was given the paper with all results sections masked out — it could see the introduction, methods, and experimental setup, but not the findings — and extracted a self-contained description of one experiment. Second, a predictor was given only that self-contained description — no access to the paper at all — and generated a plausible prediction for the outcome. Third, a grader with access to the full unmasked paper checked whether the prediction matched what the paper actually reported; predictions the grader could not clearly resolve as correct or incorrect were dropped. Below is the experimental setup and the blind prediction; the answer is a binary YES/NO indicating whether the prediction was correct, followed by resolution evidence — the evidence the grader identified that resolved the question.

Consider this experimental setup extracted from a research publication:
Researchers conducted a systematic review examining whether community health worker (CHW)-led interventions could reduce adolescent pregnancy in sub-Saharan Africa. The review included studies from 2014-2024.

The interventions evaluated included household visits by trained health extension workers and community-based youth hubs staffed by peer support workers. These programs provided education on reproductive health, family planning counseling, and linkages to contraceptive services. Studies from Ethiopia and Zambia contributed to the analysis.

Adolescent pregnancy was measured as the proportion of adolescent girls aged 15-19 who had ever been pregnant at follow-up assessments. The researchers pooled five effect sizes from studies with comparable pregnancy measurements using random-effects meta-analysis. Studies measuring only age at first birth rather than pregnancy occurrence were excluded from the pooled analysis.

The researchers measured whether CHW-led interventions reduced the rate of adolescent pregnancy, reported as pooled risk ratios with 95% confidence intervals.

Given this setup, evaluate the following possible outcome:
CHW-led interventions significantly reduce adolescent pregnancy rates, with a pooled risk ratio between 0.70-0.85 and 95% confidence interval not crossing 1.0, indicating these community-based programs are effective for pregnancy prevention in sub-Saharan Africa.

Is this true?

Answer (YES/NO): NO